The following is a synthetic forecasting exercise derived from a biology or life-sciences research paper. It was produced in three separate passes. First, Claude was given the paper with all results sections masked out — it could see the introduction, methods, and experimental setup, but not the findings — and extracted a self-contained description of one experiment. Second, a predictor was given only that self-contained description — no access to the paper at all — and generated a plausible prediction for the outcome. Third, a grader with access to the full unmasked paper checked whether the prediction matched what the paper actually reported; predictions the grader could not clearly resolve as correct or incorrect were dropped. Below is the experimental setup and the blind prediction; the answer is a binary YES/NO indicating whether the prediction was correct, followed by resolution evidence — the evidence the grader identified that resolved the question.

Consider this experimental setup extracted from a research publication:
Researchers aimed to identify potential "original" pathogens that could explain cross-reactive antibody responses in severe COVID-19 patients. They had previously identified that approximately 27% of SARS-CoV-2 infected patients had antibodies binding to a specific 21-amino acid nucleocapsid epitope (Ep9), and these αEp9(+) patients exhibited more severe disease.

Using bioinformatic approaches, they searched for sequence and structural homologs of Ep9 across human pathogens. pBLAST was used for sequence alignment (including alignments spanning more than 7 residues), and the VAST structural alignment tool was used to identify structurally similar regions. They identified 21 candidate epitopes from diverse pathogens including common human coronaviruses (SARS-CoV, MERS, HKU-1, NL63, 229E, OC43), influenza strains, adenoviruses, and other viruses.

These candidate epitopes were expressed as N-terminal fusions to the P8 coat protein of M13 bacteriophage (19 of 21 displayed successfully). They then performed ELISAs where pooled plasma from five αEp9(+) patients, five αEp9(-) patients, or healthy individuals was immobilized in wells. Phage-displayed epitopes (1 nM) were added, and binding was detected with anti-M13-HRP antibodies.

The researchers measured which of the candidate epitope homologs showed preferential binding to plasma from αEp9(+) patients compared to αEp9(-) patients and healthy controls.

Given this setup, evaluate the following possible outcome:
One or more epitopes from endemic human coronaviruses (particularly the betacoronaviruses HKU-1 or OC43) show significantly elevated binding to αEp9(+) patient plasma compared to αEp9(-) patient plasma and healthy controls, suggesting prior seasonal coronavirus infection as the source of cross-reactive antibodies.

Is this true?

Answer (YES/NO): NO